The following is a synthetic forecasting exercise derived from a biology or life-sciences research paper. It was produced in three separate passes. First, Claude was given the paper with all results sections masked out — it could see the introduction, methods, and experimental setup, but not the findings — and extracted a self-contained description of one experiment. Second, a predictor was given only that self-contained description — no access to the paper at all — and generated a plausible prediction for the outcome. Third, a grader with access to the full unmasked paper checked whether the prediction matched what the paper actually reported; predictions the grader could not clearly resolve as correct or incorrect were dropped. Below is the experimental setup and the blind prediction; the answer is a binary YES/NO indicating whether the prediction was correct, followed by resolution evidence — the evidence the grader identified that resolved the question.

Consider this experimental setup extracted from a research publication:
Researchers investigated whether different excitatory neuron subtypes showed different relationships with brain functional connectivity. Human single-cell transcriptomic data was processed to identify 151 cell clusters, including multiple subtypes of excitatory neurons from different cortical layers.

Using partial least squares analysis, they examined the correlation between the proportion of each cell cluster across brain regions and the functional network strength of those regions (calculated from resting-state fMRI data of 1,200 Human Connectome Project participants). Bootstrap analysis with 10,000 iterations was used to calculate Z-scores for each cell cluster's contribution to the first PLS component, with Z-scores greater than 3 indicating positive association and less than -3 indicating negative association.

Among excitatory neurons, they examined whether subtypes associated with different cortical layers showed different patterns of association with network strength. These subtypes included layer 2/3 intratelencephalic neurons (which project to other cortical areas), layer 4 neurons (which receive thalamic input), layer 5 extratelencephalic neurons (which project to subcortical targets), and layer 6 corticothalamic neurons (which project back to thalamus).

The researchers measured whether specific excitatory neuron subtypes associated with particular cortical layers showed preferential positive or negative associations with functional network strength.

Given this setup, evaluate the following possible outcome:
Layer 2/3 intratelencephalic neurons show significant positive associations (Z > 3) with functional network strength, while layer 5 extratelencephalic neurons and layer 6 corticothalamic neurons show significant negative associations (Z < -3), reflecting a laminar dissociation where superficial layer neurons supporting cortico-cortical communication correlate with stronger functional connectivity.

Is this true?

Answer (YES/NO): NO